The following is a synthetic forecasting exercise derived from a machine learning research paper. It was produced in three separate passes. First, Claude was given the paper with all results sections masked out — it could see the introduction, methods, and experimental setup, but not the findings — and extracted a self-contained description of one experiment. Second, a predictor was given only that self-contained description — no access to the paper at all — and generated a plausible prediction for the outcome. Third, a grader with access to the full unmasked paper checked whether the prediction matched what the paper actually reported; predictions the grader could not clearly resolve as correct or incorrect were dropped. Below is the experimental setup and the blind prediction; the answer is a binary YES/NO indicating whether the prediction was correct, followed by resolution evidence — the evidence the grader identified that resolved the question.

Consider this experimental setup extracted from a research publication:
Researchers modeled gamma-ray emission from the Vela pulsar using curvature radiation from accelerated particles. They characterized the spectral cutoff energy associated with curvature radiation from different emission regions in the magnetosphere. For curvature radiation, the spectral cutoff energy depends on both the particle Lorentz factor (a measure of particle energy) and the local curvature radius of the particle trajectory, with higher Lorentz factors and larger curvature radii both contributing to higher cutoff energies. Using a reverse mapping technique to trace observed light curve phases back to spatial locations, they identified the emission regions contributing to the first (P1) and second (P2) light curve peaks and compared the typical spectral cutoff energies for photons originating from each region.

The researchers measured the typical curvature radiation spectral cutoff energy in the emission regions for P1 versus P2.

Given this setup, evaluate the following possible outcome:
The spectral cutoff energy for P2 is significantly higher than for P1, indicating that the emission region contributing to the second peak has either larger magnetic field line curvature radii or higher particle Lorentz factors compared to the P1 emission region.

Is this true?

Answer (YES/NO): YES